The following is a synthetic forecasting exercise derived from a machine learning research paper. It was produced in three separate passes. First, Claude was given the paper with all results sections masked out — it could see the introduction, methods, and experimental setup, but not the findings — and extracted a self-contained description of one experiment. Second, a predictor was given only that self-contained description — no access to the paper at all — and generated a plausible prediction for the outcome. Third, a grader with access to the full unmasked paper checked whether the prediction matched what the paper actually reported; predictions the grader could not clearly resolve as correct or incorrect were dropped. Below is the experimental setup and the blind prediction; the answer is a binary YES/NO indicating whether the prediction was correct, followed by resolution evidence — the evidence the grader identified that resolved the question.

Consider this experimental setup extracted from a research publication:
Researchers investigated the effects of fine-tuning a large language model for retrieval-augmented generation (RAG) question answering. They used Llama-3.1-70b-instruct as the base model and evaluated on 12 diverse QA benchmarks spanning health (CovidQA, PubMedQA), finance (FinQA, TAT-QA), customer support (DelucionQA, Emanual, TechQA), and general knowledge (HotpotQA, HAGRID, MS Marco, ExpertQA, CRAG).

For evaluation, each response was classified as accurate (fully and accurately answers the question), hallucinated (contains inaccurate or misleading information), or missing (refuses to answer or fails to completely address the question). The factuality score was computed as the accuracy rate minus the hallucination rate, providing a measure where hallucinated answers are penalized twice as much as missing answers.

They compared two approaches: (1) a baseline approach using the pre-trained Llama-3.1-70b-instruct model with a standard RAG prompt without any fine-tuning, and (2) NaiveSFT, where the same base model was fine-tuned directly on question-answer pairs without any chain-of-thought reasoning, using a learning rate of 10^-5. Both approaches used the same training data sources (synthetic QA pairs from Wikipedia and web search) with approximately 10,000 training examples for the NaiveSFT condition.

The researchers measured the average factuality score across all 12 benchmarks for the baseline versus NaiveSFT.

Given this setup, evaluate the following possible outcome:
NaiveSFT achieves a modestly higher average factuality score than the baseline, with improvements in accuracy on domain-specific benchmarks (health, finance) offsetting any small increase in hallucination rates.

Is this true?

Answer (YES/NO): NO